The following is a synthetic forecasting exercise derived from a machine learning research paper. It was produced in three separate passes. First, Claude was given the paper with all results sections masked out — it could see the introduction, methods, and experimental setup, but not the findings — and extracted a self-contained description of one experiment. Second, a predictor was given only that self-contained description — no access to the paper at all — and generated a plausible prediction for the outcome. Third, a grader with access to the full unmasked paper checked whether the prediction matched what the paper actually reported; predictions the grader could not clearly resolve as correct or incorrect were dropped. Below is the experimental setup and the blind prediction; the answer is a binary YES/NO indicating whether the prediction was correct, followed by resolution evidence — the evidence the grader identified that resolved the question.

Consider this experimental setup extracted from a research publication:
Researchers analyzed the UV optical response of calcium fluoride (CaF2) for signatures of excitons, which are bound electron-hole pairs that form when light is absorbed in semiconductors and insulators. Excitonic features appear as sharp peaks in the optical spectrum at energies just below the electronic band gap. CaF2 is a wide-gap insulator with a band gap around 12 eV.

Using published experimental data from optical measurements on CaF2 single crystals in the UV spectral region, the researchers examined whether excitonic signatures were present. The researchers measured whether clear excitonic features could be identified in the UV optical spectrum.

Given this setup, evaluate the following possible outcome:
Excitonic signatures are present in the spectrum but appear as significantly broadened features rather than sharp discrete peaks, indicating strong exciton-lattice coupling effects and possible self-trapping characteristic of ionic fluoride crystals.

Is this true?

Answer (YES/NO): NO